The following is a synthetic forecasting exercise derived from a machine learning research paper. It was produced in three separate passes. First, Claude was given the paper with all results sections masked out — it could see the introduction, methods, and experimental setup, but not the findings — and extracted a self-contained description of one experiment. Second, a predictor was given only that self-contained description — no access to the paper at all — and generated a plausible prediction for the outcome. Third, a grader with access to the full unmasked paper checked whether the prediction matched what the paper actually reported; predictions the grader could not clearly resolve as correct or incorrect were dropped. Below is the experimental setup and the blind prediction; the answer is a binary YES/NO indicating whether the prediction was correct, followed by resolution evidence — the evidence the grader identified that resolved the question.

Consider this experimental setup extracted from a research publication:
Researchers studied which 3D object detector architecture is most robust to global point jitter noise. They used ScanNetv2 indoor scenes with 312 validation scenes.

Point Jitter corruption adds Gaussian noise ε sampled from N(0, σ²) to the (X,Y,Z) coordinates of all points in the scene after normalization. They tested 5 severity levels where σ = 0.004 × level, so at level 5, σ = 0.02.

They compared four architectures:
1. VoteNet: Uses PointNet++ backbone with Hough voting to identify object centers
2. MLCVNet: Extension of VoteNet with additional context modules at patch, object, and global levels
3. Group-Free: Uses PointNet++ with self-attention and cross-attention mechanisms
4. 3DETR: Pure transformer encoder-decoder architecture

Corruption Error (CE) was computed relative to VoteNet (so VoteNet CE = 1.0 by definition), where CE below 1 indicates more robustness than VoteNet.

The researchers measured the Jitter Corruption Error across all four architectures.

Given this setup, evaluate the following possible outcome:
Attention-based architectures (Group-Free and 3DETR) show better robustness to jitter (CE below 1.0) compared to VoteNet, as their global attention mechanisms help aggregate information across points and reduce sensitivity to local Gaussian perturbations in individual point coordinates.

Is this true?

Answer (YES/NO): NO